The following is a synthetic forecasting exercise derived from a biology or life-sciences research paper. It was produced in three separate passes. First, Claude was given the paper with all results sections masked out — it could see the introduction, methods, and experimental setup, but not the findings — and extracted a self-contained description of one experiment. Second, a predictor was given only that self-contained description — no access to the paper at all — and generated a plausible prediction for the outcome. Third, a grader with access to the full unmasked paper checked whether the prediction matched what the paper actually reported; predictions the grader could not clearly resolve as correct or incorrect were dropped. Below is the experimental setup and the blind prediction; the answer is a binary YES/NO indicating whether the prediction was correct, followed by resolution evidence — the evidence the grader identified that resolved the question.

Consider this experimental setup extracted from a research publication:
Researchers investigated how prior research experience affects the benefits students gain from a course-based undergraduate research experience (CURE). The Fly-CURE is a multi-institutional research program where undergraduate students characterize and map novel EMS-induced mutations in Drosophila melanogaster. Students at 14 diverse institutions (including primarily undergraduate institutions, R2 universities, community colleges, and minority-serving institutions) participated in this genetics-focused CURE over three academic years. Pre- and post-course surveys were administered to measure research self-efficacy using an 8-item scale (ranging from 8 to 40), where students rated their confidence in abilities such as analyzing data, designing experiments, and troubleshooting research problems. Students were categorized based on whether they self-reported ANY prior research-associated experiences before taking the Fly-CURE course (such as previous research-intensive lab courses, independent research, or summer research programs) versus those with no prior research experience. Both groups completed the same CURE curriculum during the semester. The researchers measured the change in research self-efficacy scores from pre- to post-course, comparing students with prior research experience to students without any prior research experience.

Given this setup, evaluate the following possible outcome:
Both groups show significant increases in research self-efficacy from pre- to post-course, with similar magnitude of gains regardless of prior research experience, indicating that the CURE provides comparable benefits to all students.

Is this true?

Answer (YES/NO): NO